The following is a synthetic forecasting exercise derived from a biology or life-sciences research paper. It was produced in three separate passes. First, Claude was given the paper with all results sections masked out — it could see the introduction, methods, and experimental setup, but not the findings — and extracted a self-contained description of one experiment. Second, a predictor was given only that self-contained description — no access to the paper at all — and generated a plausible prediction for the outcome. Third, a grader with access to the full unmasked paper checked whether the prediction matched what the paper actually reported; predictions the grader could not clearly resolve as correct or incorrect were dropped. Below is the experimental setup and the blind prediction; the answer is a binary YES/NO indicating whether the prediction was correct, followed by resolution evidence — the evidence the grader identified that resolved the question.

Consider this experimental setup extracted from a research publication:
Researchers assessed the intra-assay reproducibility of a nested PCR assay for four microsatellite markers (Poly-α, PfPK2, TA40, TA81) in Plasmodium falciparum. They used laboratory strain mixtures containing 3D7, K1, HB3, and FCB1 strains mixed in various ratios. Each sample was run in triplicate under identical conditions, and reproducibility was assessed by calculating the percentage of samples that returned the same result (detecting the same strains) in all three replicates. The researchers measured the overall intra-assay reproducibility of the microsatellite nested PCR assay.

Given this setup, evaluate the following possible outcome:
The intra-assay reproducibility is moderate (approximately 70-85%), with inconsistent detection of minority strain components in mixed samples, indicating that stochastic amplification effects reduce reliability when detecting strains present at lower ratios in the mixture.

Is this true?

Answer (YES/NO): NO